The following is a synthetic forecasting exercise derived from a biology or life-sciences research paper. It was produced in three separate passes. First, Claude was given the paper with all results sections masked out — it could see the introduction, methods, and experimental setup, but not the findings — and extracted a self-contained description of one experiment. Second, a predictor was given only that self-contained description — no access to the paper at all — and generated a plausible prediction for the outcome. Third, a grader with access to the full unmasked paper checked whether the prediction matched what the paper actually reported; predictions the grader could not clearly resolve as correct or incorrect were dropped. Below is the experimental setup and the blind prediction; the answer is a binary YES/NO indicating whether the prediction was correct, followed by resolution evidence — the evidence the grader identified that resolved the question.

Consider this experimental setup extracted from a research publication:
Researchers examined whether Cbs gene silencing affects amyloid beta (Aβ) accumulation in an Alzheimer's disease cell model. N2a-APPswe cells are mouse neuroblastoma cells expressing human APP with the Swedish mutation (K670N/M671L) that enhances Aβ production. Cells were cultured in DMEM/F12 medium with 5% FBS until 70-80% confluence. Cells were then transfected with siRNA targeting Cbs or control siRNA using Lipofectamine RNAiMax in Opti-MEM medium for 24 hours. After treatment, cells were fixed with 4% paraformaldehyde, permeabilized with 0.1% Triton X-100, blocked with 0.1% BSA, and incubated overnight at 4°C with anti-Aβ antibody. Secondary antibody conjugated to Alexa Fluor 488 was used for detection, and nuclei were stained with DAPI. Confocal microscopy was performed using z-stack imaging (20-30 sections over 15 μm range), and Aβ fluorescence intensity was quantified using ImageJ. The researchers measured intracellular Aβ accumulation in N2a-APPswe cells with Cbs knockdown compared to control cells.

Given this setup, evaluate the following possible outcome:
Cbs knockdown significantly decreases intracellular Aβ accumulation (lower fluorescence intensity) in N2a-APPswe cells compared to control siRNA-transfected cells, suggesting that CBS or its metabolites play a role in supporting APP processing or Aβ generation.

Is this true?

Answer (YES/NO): NO